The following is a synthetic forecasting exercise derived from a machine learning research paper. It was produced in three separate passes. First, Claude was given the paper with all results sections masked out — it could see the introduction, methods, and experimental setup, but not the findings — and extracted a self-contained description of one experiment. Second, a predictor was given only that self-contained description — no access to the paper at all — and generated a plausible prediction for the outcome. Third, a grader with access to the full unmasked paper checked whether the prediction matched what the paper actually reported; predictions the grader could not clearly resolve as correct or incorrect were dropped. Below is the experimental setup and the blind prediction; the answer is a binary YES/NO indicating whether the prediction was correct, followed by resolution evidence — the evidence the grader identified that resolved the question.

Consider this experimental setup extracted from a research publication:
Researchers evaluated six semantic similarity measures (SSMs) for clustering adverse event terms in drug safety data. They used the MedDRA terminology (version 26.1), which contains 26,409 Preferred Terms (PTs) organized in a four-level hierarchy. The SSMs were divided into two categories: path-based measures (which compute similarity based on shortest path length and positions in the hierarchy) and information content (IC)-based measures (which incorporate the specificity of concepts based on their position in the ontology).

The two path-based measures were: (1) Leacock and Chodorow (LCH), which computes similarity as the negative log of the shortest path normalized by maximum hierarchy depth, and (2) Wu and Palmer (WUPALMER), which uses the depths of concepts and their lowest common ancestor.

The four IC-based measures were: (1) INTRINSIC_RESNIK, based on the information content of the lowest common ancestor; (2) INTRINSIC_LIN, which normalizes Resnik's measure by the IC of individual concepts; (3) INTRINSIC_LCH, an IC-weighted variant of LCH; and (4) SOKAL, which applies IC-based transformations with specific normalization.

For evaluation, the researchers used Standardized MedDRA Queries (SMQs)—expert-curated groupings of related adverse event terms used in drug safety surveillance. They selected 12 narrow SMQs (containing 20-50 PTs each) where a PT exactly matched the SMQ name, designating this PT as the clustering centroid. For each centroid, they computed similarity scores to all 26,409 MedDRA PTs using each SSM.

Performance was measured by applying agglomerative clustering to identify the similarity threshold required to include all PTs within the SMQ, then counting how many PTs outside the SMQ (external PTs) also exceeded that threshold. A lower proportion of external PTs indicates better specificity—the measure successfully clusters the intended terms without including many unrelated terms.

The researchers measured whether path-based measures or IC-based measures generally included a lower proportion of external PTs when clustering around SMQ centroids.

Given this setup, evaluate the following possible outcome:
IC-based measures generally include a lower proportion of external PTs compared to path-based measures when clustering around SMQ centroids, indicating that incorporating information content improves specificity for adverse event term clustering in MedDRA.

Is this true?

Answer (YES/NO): YES